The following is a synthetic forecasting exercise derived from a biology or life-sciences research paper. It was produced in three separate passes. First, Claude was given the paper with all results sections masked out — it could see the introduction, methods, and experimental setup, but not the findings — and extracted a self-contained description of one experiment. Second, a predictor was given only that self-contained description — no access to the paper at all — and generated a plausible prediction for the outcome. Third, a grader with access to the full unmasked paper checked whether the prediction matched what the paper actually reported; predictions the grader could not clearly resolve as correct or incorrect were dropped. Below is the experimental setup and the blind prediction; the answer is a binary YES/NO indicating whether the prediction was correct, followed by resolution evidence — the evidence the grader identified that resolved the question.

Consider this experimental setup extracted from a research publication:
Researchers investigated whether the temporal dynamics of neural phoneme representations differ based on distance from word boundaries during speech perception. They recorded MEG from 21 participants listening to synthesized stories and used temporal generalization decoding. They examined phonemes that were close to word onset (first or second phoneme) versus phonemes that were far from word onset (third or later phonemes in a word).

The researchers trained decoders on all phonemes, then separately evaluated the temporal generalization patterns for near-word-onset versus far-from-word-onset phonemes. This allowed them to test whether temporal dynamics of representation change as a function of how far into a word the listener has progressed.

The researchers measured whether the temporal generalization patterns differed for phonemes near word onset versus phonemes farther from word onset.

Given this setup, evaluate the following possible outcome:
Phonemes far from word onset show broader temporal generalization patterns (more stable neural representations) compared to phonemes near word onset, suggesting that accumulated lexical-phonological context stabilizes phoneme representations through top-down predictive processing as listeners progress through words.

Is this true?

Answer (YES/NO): NO